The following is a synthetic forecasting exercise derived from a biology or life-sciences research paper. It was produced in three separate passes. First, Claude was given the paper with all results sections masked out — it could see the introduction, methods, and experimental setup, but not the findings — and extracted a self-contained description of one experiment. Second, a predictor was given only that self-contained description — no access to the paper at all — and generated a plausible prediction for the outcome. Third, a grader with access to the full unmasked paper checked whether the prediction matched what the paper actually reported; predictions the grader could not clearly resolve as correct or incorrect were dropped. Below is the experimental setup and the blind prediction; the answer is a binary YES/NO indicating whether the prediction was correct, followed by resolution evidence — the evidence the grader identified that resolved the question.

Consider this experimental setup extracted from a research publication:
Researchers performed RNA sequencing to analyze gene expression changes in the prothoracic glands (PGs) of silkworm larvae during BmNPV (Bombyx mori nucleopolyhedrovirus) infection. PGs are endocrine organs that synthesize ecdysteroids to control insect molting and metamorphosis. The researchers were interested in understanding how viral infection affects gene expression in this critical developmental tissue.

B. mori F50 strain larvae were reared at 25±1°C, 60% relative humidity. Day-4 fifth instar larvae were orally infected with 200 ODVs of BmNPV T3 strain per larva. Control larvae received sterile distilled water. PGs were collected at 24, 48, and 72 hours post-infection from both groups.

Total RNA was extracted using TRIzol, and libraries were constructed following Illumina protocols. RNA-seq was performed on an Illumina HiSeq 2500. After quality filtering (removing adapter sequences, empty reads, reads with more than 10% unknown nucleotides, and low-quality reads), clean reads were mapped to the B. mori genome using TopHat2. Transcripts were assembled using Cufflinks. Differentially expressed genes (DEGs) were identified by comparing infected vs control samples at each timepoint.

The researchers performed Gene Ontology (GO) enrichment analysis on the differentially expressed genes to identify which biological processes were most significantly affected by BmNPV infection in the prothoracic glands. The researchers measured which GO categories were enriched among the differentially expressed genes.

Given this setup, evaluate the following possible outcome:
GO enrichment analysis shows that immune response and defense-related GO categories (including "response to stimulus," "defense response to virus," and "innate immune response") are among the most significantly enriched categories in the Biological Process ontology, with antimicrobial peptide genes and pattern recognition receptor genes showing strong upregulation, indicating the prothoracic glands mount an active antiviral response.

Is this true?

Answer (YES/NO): NO